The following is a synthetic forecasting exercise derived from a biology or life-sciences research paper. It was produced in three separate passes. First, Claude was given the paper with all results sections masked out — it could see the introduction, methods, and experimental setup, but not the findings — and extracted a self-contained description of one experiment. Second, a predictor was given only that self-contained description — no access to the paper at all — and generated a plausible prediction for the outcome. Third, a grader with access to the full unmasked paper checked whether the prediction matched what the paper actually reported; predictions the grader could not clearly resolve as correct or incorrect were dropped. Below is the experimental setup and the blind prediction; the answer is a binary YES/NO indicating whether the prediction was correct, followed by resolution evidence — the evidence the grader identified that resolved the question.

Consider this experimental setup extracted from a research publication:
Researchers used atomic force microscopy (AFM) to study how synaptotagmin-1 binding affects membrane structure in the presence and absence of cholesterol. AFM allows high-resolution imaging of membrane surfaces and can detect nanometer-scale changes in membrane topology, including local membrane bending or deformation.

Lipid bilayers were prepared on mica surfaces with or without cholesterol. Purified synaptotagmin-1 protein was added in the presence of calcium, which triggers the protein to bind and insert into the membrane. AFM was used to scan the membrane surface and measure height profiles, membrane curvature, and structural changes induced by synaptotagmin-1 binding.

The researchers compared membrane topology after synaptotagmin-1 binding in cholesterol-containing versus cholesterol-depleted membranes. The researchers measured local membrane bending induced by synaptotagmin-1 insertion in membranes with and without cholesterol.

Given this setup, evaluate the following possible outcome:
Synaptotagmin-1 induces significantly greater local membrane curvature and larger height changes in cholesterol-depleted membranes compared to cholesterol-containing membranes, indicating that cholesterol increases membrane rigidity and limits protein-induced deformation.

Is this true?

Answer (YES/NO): NO